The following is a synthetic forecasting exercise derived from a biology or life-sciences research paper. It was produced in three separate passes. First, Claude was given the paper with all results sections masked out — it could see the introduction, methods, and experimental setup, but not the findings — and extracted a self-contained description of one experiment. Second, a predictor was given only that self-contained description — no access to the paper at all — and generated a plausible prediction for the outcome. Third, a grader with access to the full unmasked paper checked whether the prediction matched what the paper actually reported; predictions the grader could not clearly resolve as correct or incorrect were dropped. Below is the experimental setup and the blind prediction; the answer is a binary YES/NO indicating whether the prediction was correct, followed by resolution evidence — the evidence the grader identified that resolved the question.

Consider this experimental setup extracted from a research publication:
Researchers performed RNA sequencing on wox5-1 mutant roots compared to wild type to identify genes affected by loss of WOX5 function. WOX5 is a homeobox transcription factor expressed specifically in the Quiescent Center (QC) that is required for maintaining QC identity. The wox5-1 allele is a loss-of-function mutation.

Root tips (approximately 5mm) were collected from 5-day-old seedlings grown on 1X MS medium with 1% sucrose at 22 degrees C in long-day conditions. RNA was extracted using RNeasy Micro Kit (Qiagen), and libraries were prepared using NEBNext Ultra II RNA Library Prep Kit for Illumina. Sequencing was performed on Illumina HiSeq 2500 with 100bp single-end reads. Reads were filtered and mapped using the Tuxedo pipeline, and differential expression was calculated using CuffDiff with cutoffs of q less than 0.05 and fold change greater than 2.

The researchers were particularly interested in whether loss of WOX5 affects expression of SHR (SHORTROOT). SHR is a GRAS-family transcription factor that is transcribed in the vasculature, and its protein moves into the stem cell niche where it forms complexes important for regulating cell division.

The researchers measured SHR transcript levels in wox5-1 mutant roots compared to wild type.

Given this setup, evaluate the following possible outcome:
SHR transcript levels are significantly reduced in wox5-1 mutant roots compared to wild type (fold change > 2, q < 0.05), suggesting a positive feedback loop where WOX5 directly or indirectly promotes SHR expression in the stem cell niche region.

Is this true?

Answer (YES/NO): NO